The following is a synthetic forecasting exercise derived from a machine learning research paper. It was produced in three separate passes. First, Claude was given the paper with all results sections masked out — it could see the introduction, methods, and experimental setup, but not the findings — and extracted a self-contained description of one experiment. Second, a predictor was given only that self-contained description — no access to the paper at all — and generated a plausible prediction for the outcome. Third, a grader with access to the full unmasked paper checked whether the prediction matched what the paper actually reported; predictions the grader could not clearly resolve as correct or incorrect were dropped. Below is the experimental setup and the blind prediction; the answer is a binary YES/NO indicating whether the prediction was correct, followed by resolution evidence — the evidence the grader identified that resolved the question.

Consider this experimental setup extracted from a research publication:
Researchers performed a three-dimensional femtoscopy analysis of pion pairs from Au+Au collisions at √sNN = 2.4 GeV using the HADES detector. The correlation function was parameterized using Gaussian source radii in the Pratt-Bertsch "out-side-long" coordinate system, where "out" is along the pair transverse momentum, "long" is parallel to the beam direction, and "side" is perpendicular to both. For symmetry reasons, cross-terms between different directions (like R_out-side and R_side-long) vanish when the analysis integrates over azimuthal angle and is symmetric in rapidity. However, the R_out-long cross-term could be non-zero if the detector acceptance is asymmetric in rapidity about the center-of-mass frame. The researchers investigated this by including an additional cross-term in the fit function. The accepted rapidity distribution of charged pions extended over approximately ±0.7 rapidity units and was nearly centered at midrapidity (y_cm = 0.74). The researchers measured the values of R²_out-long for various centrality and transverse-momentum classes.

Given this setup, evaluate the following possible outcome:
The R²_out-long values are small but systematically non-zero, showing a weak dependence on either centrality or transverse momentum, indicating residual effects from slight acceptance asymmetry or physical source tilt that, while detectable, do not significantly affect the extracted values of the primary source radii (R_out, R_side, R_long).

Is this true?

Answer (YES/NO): NO